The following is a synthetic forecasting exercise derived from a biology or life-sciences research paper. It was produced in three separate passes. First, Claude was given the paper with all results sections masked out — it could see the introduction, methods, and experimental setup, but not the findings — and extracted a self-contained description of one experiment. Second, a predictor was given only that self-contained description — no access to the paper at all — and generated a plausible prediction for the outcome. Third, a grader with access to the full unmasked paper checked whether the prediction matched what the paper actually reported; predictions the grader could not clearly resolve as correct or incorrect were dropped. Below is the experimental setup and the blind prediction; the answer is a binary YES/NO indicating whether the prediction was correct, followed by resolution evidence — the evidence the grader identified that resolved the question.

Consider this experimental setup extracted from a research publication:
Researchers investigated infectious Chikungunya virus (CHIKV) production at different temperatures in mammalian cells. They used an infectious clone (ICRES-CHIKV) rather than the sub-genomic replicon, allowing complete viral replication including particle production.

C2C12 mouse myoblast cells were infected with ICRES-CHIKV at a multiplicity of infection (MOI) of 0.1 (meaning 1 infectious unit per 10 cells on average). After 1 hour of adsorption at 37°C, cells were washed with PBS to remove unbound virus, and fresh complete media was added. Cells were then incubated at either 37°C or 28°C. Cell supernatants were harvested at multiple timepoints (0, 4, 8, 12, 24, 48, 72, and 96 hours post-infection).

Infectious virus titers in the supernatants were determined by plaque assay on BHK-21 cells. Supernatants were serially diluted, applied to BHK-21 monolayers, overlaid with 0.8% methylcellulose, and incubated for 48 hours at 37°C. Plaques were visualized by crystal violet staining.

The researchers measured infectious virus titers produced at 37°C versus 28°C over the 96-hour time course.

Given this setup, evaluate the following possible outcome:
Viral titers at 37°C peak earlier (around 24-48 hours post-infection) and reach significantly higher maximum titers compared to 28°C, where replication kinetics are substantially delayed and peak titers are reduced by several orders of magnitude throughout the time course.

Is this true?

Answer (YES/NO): NO